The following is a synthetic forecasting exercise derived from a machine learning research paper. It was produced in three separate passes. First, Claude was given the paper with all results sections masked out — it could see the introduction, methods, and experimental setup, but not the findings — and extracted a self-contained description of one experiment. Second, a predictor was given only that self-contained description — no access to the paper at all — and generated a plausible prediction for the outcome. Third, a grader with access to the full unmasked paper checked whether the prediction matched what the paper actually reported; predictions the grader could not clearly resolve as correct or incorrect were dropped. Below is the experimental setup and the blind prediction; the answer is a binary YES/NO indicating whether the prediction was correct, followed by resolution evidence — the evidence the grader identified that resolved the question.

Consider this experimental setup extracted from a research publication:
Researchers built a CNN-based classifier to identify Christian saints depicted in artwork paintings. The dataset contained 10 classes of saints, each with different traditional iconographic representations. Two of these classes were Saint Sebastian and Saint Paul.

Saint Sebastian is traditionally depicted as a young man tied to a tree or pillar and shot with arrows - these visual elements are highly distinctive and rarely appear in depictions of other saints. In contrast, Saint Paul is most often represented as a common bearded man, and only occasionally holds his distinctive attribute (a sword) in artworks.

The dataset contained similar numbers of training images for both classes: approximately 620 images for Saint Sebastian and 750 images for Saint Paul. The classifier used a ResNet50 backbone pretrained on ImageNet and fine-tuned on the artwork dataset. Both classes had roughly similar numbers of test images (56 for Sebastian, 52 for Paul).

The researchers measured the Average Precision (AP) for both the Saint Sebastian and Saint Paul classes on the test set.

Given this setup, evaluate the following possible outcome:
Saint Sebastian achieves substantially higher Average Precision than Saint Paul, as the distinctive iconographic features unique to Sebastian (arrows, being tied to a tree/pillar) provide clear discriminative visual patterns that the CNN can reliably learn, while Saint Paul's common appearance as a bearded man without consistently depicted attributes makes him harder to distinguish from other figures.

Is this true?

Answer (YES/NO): YES